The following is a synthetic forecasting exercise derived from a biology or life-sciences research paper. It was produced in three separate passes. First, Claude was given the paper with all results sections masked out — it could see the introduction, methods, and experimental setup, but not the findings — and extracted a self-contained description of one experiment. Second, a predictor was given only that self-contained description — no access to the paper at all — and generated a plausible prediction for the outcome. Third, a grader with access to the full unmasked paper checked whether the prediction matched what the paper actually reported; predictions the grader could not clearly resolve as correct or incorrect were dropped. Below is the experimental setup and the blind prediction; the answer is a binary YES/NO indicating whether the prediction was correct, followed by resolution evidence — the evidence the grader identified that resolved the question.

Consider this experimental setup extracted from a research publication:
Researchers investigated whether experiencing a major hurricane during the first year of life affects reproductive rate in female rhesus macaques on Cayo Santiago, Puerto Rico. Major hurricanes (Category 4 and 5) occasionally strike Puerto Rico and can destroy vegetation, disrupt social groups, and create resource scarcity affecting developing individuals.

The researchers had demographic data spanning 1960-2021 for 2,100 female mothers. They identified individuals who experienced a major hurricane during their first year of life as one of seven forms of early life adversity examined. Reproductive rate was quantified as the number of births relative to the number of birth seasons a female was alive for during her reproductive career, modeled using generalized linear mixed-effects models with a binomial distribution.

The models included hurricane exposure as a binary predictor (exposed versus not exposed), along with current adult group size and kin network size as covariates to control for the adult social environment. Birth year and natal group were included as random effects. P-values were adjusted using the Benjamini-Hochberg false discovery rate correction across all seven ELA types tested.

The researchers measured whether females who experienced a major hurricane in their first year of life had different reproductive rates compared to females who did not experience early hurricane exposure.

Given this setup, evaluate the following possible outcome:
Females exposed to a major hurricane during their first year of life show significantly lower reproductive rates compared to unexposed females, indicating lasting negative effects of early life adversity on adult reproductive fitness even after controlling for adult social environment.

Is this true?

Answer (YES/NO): NO